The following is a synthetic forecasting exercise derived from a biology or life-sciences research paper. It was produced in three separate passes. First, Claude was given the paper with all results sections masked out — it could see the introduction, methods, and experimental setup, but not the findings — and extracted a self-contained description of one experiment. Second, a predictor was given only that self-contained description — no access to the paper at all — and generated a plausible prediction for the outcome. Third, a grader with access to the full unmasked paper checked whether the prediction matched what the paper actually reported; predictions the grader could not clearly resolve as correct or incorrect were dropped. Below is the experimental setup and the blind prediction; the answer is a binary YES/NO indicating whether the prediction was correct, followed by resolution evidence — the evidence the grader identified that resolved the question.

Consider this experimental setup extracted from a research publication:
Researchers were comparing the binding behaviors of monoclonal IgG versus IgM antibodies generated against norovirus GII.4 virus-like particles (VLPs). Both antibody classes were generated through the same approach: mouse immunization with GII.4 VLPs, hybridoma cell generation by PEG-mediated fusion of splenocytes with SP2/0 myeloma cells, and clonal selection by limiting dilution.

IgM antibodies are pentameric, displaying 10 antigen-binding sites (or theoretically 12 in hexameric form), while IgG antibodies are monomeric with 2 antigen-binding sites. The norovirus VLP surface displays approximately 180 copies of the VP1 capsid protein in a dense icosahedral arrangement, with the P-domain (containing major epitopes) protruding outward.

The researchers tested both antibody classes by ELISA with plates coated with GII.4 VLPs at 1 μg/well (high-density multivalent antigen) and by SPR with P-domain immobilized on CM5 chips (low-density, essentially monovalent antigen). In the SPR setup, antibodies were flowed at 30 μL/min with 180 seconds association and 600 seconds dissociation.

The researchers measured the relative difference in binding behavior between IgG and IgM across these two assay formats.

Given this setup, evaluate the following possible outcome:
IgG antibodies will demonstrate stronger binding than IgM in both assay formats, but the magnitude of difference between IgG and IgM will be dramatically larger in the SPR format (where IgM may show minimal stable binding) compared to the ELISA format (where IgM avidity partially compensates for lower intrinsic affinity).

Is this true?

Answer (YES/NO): NO